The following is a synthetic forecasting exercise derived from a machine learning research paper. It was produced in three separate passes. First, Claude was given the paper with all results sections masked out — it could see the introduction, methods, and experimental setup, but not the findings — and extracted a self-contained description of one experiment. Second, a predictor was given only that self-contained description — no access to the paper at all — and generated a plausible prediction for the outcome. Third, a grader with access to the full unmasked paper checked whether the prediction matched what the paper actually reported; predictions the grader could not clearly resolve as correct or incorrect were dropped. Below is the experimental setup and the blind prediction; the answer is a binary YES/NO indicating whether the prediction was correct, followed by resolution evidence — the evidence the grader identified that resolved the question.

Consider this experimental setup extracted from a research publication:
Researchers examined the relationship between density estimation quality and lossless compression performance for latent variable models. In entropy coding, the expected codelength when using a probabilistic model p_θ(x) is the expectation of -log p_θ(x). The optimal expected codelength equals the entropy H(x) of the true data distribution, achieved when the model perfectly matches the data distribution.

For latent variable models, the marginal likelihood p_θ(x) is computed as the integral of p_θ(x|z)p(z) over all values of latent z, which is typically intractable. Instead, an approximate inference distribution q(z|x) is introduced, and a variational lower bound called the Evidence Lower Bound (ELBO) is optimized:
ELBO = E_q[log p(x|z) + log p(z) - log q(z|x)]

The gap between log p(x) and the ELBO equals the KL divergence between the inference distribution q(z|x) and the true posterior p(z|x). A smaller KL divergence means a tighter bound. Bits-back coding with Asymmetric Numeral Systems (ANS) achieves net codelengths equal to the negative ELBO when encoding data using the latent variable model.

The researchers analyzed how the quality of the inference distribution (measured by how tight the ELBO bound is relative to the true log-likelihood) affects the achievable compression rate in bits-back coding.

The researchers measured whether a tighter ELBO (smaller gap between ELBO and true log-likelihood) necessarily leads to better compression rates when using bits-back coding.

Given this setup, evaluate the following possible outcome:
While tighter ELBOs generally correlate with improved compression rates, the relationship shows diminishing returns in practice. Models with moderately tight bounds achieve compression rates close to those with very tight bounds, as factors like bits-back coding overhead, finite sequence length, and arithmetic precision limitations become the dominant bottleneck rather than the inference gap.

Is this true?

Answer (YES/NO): NO